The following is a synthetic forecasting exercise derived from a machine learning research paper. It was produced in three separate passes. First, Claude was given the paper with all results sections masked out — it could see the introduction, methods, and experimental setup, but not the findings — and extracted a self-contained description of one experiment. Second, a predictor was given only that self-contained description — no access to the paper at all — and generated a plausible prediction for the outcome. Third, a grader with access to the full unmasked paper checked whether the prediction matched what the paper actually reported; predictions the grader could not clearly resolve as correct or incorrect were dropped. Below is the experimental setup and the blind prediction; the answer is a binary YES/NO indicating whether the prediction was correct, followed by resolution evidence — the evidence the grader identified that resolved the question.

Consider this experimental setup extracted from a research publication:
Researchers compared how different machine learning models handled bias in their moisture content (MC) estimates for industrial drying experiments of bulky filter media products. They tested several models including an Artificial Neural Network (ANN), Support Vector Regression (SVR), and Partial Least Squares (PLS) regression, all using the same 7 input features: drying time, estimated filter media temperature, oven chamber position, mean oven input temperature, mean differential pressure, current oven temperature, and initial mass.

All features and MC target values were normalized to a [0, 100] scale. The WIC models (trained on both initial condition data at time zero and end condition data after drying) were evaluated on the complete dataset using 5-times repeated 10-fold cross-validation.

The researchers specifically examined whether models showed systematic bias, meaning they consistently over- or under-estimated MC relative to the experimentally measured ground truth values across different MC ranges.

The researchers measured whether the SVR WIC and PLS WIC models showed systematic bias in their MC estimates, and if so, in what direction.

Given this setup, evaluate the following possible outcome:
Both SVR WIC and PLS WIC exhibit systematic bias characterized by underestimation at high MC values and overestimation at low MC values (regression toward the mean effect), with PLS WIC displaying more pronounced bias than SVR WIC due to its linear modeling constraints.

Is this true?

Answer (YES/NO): NO